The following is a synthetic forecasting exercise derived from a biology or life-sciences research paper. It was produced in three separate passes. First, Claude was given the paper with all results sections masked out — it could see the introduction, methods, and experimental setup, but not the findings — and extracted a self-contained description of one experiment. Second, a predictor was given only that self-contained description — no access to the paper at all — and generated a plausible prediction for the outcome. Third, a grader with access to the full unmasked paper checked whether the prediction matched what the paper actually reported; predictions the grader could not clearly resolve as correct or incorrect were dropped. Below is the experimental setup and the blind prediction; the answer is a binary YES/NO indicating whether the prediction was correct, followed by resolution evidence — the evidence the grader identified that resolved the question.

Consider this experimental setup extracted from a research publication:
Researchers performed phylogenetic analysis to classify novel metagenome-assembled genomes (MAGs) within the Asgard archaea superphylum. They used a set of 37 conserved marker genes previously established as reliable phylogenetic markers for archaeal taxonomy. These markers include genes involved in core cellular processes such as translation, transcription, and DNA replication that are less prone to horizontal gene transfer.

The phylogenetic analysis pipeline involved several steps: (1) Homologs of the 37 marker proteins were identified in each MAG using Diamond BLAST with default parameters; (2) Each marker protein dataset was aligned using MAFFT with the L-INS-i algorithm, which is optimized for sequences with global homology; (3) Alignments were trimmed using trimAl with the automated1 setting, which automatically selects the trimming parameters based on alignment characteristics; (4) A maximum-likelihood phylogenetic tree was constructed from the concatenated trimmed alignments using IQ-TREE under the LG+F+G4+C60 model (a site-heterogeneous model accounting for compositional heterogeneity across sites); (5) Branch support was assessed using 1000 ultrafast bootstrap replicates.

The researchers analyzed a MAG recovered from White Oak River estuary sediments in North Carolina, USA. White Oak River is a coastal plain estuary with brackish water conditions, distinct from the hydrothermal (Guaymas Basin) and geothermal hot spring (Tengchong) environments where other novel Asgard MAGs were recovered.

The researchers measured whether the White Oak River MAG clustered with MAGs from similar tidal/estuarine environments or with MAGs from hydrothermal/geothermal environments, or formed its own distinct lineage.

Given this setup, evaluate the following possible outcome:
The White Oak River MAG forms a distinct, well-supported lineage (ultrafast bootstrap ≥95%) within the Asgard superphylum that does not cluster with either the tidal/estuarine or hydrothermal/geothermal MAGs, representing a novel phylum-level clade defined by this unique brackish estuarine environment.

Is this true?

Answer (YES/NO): NO